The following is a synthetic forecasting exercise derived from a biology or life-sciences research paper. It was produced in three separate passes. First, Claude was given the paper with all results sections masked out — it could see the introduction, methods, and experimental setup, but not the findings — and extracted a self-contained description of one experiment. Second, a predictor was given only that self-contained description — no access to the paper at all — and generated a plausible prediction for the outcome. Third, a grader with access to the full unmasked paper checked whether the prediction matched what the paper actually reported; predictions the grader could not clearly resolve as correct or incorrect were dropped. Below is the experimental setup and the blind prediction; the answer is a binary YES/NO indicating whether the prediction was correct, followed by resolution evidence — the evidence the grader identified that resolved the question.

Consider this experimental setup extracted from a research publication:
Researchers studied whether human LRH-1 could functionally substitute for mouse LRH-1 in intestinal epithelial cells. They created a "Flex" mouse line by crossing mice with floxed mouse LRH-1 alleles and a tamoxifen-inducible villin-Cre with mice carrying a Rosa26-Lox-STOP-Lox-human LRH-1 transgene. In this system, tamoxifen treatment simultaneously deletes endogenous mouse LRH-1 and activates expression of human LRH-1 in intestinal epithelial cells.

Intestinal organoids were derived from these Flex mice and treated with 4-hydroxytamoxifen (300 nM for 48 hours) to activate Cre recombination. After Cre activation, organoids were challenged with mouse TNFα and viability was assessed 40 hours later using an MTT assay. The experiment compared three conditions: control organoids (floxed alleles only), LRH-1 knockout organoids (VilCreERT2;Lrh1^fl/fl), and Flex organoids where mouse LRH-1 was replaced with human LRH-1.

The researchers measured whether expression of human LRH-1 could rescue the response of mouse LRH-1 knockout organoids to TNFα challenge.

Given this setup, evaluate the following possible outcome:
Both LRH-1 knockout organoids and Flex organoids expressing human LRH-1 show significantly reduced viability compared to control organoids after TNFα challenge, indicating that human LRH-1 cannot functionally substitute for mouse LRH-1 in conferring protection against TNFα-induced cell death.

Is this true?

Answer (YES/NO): NO